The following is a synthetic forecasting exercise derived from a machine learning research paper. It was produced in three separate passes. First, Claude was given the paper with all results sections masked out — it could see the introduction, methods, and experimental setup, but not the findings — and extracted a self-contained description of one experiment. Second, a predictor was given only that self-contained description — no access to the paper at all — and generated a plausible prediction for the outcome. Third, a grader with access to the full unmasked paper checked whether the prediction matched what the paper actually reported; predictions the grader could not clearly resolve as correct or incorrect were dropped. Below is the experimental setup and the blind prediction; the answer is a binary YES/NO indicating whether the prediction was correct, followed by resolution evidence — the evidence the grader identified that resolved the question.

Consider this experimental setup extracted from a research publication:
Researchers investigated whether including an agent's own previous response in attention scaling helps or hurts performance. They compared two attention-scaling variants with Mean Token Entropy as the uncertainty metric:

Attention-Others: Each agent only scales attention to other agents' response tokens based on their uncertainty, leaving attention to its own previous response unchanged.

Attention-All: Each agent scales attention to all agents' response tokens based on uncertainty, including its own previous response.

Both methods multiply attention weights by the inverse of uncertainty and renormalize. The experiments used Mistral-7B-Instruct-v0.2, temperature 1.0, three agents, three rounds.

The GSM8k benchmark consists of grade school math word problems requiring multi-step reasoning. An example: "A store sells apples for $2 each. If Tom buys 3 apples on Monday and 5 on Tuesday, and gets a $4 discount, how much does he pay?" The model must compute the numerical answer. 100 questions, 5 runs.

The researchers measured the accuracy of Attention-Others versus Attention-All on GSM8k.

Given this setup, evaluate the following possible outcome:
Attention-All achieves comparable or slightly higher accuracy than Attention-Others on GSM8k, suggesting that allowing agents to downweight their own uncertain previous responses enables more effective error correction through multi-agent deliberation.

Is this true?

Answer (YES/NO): NO